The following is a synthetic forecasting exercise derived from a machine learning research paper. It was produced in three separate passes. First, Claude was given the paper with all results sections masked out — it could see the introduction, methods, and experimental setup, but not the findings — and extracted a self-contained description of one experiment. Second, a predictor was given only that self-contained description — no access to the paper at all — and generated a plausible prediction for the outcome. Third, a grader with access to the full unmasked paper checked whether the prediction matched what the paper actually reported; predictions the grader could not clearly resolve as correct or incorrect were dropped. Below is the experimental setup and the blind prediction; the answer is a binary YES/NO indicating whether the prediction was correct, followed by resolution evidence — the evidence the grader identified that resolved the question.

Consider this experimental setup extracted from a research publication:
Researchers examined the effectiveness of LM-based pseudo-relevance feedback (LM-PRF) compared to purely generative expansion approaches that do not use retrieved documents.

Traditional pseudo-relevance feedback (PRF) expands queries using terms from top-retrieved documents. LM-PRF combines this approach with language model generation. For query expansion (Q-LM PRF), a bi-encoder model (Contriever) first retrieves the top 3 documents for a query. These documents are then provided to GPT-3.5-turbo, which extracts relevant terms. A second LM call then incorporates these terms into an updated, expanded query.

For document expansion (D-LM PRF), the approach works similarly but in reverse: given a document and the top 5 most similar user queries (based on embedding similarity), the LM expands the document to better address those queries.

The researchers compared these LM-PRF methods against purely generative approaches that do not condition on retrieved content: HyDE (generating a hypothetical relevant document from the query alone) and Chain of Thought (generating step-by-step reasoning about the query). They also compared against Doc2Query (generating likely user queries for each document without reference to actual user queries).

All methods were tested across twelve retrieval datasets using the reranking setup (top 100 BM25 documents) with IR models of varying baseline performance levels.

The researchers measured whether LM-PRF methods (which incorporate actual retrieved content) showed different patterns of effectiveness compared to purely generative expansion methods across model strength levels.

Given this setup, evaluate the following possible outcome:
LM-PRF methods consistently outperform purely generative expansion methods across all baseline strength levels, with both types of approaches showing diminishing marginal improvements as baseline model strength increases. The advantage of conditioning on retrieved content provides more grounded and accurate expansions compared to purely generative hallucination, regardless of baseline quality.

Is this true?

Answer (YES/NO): NO